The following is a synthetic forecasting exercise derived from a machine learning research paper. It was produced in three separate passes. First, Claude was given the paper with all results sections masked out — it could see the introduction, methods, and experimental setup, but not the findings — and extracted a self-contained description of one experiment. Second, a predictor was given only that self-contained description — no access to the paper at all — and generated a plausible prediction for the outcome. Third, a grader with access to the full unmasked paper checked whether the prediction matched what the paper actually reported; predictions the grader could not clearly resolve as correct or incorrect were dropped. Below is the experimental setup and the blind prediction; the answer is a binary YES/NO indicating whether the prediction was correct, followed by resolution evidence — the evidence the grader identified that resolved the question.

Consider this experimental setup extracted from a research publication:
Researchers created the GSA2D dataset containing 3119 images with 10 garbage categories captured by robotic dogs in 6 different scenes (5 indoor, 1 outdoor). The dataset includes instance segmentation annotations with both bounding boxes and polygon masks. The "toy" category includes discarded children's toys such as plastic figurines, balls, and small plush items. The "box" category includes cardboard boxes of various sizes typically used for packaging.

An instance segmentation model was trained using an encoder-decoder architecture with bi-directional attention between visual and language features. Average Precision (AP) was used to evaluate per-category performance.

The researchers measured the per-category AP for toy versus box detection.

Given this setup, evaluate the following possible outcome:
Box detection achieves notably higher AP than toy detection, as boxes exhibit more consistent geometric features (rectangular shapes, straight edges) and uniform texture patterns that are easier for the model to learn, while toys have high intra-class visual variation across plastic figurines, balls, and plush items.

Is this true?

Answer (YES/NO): NO